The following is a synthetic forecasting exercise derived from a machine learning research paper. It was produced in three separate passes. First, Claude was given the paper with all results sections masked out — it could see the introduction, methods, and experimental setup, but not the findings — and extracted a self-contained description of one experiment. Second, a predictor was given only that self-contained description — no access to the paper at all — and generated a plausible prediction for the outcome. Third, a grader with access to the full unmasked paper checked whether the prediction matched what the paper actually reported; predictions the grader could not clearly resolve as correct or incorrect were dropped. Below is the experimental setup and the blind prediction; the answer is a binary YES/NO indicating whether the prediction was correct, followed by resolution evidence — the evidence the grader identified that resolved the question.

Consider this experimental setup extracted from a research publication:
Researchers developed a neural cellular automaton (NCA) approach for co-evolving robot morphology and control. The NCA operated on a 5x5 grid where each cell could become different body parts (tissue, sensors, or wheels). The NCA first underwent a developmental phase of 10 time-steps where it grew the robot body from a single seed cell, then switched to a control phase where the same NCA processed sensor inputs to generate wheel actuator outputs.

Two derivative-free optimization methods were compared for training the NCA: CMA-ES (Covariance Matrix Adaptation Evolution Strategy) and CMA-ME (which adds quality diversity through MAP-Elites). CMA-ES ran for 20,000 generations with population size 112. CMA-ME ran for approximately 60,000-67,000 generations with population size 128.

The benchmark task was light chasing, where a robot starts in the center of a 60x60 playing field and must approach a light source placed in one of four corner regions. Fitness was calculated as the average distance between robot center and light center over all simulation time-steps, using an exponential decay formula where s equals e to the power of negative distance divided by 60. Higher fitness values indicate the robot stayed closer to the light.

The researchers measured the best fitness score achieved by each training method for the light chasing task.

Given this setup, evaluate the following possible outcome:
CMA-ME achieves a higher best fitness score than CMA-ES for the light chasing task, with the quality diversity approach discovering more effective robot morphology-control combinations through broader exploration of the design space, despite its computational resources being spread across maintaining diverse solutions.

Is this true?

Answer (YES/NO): YES